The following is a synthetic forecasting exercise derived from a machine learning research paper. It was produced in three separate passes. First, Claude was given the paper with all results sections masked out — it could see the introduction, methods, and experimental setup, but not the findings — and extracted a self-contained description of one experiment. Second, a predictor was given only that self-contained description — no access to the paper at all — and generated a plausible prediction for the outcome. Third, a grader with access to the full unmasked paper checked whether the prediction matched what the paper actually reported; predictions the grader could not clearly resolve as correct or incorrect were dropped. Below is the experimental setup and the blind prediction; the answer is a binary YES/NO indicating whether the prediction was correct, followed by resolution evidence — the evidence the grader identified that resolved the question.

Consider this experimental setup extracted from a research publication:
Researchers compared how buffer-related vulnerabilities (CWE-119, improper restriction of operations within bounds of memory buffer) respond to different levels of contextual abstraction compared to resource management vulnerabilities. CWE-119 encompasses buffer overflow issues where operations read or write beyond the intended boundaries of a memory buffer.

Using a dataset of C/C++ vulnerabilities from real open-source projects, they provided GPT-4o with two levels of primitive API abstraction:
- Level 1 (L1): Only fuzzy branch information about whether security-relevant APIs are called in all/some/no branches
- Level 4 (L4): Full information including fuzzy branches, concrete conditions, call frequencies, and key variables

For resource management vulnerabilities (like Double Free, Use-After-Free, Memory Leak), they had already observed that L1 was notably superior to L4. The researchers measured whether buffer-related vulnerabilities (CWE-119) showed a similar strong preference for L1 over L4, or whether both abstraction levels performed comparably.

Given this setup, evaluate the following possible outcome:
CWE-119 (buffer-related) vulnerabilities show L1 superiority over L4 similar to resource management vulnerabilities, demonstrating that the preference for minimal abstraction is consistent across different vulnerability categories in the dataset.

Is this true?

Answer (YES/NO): NO